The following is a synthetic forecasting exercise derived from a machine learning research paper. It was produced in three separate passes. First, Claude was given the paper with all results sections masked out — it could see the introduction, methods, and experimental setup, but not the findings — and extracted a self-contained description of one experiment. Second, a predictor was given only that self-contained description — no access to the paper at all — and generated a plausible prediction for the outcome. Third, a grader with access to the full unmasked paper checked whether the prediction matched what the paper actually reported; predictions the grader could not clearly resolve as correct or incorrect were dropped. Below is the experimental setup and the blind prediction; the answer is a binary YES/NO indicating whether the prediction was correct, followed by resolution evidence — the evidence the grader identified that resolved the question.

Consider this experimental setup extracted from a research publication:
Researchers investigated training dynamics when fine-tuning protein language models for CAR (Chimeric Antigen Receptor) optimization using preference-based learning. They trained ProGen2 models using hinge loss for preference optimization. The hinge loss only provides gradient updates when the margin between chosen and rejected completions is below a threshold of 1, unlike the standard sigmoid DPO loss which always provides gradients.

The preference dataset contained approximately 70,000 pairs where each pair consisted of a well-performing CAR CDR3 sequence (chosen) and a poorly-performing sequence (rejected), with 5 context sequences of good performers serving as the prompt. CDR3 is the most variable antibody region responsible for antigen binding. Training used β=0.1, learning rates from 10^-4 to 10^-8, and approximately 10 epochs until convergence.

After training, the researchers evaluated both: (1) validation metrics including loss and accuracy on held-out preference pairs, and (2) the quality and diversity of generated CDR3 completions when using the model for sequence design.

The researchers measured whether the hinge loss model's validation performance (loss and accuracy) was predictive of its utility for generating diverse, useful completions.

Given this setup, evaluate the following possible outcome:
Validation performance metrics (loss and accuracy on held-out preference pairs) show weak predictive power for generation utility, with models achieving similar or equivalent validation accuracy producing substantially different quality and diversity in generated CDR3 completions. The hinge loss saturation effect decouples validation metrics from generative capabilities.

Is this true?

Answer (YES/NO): YES